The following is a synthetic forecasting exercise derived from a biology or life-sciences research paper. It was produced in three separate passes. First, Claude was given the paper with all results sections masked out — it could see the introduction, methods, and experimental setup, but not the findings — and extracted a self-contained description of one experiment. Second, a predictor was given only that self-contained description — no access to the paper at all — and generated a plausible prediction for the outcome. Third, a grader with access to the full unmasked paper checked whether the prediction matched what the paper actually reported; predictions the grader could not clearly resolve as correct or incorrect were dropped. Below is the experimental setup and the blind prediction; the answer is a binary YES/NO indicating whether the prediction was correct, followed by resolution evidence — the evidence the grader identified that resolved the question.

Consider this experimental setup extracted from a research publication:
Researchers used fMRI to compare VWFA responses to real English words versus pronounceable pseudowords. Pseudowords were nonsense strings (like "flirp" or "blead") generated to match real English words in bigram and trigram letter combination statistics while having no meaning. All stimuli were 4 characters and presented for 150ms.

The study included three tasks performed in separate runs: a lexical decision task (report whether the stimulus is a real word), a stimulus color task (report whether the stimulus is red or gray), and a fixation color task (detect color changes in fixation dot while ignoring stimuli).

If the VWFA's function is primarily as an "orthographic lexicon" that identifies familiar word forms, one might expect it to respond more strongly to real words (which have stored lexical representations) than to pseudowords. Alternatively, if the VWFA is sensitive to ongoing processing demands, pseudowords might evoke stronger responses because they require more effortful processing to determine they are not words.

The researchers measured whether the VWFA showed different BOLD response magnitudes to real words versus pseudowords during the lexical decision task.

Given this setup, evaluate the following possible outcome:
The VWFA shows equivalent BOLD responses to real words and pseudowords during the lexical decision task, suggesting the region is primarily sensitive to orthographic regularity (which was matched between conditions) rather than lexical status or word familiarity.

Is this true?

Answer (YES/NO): NO